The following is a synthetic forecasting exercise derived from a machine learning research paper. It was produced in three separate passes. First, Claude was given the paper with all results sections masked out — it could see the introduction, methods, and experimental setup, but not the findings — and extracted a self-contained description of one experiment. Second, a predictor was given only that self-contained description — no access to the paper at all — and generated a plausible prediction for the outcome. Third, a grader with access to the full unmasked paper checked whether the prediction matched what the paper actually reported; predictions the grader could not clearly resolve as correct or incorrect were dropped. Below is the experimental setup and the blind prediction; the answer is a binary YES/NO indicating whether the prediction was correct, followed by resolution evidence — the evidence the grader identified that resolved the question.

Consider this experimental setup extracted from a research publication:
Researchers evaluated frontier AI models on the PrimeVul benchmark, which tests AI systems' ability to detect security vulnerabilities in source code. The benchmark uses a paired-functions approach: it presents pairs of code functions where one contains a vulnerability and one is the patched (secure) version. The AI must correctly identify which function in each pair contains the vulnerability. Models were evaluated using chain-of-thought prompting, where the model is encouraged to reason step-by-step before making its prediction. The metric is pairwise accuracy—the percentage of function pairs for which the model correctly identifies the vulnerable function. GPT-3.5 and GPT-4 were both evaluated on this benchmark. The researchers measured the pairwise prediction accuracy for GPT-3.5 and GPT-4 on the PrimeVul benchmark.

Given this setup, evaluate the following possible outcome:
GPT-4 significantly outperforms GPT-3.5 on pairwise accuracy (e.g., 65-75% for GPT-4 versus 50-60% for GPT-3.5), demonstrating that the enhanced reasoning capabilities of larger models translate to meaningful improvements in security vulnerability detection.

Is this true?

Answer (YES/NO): NO